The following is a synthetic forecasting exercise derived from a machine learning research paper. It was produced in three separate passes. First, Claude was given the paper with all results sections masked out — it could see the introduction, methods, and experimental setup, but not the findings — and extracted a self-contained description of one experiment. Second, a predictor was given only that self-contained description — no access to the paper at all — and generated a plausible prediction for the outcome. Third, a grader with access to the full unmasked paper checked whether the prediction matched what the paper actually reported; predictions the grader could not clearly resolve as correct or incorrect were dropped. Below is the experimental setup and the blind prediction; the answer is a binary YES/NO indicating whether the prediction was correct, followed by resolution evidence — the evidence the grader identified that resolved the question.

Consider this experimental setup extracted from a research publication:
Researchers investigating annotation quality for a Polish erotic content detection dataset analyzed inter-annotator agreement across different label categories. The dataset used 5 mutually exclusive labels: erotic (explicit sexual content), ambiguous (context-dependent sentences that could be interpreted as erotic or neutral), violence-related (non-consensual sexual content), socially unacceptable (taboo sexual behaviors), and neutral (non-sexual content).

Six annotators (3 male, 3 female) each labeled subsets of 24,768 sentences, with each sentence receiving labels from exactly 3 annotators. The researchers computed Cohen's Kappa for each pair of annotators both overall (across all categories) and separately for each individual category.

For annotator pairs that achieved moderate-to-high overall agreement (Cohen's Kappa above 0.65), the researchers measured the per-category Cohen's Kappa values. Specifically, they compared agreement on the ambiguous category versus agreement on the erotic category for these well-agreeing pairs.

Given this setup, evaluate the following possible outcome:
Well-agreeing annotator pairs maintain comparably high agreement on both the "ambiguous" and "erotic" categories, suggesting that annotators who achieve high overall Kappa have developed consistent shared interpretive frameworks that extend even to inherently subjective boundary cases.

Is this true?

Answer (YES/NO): NO